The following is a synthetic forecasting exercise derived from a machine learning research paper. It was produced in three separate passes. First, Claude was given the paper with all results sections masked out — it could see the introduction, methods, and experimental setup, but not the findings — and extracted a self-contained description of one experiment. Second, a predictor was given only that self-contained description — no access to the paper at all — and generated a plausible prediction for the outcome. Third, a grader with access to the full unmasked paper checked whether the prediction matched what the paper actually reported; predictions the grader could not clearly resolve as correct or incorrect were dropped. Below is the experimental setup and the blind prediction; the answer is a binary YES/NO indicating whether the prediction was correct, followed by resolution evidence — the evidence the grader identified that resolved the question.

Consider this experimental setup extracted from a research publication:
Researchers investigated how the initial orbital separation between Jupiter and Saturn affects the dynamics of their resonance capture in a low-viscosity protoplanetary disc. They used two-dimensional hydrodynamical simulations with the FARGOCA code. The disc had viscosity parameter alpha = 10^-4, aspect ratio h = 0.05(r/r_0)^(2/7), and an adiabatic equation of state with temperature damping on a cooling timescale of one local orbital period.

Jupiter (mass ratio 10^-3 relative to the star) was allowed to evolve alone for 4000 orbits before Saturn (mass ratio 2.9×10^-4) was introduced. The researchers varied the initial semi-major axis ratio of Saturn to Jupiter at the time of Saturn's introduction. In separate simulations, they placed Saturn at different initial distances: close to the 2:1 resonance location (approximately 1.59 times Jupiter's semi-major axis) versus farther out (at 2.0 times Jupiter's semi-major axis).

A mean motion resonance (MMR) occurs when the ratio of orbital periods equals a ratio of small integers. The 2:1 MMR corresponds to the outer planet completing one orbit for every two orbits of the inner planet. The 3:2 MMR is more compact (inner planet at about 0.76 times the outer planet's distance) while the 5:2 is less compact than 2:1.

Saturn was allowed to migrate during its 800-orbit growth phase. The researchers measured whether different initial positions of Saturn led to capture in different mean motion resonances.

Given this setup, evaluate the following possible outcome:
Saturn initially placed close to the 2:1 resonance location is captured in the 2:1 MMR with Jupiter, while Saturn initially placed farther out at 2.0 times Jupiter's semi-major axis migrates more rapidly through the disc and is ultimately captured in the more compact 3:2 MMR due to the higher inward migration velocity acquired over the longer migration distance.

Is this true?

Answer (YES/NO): NO